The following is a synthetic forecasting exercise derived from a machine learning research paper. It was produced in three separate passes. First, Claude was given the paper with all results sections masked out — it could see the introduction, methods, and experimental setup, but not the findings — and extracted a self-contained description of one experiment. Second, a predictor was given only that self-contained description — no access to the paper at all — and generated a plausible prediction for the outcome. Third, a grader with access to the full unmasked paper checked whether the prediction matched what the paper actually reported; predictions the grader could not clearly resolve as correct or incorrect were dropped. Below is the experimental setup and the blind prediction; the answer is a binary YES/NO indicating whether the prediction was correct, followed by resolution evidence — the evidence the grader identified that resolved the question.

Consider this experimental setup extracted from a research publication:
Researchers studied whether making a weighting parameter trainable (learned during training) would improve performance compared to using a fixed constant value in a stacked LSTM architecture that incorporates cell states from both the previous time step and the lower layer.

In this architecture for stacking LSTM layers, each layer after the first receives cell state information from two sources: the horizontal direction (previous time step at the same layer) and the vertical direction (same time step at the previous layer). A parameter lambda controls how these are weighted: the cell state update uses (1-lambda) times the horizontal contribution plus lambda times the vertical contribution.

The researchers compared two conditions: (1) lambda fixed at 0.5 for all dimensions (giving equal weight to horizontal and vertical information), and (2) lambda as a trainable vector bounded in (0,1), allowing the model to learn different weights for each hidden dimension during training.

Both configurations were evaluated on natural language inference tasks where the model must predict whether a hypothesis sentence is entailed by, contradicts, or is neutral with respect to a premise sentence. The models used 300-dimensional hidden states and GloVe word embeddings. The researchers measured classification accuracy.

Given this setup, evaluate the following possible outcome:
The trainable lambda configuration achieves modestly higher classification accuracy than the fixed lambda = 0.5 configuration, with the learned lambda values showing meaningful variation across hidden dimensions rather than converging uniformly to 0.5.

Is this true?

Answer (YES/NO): NO